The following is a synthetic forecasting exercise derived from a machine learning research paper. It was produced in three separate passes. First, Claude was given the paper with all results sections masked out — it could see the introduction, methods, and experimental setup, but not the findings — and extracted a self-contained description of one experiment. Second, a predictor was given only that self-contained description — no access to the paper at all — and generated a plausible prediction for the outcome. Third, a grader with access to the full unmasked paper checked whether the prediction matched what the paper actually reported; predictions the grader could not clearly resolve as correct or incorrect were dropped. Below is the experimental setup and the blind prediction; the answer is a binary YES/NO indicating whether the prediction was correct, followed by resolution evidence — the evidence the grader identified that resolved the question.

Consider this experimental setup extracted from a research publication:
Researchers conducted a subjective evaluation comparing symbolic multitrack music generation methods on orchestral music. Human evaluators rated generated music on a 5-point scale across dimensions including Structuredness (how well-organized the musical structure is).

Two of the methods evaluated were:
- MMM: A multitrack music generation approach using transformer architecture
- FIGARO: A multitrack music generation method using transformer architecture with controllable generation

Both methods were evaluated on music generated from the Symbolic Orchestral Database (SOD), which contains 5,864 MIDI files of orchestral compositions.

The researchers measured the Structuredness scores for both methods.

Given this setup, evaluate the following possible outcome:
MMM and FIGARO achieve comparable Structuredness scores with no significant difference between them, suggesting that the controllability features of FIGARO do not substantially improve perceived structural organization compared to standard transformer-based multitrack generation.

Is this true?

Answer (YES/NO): YES